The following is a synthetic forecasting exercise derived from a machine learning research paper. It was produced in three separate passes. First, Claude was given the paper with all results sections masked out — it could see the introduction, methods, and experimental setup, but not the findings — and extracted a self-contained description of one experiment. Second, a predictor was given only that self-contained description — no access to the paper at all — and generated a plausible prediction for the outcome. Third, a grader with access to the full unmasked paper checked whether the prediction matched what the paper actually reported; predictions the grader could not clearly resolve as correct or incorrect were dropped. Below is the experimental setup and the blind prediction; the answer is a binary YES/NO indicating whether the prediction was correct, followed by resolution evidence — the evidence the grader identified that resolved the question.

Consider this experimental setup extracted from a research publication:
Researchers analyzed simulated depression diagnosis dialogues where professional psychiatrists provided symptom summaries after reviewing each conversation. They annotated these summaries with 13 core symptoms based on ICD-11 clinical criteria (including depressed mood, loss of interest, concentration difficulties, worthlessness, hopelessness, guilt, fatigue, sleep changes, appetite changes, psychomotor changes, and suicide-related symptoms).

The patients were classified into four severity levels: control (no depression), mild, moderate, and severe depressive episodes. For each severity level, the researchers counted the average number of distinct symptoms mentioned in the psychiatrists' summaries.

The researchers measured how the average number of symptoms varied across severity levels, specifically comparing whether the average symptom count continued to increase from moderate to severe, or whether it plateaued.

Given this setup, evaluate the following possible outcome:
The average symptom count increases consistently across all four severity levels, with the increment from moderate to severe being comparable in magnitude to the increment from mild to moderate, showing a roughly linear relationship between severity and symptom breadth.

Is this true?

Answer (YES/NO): NO